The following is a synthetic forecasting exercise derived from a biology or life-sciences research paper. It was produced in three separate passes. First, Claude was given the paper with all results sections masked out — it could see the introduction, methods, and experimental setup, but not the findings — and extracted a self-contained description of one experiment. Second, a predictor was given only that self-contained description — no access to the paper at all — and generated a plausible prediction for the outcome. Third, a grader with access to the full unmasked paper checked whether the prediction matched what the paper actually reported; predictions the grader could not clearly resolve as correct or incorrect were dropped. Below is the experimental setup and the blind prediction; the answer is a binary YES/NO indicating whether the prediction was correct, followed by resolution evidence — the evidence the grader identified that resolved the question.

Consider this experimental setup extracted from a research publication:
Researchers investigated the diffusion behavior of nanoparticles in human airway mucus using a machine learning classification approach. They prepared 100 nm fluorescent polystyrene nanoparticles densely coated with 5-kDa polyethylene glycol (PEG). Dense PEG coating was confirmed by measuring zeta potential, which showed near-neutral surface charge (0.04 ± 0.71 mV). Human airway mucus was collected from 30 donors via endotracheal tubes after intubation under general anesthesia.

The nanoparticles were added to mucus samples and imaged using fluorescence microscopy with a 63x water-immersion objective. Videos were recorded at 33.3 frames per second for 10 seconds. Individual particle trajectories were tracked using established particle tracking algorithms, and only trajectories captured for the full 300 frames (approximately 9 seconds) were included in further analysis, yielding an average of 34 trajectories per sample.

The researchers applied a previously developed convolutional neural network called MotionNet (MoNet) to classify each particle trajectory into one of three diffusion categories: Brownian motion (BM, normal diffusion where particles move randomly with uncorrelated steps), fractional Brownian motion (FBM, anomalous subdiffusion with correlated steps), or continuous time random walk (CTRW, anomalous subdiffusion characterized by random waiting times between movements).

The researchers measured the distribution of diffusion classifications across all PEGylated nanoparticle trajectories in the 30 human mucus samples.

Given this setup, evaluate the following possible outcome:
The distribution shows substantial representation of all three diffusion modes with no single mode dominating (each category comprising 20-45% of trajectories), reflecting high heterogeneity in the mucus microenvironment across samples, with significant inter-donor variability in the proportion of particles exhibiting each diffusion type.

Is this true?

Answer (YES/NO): NO